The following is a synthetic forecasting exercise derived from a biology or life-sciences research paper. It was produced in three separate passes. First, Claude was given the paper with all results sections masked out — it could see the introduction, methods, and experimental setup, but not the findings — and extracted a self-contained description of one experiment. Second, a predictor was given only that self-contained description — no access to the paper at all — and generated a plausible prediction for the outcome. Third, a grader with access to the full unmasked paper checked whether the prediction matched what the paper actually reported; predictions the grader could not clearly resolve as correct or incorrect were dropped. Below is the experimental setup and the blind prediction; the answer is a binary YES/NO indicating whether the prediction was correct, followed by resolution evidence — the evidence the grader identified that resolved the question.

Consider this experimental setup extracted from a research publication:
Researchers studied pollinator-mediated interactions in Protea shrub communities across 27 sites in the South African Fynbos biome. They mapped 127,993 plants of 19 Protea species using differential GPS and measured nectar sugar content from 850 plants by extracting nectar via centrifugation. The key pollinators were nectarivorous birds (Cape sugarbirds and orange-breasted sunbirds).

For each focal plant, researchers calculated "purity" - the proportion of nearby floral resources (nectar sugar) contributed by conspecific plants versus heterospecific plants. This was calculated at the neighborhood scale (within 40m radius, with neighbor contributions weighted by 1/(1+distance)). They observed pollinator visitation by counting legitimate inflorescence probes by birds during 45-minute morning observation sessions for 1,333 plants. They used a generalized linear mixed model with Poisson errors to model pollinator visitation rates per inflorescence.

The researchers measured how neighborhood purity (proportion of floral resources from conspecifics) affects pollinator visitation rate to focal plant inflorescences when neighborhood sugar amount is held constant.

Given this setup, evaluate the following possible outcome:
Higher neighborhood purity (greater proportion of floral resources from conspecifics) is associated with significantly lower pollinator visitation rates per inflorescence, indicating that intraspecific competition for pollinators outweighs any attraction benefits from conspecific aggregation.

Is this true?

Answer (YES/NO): NO